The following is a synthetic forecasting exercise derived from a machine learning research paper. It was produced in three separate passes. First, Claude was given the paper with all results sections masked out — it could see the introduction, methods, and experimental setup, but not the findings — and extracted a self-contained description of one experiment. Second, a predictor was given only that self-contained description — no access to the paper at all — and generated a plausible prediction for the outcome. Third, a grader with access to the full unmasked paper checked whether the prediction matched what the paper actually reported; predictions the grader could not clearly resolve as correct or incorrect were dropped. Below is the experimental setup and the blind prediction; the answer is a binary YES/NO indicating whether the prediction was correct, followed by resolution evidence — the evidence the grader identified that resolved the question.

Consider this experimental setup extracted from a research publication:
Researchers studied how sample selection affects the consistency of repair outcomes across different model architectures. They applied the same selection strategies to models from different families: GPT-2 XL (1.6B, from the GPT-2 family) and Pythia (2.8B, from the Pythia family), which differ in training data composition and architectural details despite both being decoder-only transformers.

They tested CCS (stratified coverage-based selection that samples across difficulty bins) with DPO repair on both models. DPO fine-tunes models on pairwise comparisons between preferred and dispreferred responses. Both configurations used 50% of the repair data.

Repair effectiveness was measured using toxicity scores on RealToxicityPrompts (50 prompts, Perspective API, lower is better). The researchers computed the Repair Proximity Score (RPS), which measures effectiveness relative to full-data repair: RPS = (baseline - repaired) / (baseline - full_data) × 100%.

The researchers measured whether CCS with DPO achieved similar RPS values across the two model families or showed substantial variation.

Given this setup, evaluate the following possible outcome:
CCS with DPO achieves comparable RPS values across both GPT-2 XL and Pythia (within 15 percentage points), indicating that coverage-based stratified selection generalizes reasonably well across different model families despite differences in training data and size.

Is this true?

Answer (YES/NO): NO